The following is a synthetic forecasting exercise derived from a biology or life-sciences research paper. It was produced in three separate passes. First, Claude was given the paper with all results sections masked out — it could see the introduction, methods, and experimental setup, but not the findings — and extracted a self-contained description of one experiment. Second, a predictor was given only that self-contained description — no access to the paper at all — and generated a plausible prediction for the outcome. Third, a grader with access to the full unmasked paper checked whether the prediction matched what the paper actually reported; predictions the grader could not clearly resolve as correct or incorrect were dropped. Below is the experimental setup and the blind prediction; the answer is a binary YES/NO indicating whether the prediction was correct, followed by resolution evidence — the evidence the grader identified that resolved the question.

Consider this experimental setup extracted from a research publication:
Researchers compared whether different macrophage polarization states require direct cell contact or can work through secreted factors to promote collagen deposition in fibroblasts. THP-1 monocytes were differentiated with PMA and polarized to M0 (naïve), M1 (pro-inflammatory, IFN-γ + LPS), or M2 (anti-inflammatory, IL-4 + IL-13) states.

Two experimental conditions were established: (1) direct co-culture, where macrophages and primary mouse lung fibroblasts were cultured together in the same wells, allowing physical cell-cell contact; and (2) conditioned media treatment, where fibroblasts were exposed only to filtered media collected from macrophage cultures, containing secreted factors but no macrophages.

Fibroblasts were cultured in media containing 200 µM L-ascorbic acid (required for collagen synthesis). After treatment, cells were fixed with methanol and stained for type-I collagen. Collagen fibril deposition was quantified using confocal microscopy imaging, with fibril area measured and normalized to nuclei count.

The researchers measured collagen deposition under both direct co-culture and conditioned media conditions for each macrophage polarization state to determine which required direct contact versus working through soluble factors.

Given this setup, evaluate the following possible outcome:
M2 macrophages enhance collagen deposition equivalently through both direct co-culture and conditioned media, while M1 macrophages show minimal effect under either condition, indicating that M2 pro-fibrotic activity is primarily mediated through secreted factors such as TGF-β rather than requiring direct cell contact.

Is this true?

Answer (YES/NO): NO